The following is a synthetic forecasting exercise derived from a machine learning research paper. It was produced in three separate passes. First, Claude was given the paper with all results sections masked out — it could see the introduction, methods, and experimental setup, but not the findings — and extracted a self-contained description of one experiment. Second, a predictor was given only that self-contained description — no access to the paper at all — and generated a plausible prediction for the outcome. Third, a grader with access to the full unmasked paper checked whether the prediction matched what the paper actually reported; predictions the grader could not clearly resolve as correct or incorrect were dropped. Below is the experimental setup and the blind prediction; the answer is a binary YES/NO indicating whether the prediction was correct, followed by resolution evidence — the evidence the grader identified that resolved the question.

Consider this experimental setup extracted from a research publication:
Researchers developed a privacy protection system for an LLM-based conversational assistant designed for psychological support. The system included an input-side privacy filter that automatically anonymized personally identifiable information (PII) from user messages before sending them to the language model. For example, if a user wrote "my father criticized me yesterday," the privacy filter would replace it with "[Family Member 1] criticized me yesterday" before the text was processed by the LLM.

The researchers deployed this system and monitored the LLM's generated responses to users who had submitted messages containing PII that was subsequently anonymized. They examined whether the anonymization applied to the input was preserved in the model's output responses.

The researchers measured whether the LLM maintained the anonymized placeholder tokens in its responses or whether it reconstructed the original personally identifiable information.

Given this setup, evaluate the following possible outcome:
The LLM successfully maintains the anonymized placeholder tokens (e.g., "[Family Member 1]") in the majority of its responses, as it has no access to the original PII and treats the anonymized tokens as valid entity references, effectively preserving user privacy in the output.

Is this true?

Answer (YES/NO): NO